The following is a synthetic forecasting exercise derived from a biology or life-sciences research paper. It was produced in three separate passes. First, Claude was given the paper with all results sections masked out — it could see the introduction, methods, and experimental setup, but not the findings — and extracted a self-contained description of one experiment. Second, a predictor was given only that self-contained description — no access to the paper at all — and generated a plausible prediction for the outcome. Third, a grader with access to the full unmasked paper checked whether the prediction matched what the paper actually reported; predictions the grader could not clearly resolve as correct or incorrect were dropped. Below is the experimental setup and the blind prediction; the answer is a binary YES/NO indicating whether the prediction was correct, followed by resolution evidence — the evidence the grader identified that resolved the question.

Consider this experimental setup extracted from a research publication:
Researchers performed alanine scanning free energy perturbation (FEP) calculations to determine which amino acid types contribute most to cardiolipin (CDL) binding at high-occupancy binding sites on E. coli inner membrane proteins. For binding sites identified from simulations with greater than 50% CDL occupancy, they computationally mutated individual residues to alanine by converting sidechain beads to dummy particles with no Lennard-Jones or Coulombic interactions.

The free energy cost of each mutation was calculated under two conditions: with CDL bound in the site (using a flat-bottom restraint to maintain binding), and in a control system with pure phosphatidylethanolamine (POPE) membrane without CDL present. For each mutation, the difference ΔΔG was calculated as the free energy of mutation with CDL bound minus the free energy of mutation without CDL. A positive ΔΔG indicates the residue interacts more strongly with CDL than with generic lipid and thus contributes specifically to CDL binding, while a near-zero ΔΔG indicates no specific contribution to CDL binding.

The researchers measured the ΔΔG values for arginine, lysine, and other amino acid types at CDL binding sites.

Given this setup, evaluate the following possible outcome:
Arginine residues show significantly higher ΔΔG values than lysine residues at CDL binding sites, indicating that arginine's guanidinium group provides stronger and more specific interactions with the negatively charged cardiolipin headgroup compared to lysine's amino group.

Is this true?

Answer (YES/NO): NO